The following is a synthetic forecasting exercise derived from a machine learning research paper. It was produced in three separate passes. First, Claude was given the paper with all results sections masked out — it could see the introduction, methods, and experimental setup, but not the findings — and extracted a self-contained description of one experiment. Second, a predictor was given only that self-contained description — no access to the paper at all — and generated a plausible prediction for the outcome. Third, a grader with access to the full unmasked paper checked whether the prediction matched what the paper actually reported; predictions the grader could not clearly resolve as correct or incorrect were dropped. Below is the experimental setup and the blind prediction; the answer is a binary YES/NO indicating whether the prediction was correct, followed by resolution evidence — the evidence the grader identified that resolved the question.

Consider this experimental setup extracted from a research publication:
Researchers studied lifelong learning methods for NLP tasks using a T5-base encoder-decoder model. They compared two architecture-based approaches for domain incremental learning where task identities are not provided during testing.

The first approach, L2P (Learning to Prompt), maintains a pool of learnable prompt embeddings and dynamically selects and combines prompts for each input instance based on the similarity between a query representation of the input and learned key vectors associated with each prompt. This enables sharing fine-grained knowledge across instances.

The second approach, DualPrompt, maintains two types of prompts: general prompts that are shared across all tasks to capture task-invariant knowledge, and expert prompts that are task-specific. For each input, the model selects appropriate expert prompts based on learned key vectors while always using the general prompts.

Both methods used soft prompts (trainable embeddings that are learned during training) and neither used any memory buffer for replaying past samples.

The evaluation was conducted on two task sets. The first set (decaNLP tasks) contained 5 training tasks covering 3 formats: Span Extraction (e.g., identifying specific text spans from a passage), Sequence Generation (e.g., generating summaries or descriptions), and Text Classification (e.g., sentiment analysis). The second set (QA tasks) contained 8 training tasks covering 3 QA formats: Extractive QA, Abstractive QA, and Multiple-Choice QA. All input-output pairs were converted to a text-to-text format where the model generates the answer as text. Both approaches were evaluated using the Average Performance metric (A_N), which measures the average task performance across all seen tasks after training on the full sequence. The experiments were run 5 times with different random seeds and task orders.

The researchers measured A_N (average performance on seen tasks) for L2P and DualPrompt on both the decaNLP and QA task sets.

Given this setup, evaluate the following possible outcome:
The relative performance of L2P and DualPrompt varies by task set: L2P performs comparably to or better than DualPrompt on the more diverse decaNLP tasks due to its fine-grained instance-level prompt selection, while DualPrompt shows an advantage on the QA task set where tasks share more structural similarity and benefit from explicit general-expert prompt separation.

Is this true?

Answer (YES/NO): NO